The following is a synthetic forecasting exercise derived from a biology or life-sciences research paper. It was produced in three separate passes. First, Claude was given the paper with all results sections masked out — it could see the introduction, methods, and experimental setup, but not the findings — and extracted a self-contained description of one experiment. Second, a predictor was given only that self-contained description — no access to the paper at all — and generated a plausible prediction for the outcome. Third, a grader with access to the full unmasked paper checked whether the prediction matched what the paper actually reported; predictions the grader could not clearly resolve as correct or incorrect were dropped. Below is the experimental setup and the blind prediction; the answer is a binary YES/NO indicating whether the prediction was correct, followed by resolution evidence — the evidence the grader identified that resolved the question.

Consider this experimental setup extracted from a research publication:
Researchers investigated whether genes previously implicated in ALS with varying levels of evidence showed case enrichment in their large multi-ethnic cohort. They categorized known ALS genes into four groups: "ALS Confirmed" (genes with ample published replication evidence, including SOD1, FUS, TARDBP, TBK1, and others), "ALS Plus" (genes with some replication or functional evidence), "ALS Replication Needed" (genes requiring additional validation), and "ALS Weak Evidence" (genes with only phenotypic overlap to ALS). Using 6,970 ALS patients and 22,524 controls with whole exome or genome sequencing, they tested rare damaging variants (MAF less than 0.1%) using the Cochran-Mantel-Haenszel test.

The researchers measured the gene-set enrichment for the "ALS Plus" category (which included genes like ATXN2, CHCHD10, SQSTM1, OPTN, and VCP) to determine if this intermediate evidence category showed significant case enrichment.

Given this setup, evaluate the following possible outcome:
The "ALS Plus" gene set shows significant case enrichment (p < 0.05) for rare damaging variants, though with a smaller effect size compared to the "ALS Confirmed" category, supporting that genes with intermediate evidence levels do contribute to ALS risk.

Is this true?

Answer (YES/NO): NO